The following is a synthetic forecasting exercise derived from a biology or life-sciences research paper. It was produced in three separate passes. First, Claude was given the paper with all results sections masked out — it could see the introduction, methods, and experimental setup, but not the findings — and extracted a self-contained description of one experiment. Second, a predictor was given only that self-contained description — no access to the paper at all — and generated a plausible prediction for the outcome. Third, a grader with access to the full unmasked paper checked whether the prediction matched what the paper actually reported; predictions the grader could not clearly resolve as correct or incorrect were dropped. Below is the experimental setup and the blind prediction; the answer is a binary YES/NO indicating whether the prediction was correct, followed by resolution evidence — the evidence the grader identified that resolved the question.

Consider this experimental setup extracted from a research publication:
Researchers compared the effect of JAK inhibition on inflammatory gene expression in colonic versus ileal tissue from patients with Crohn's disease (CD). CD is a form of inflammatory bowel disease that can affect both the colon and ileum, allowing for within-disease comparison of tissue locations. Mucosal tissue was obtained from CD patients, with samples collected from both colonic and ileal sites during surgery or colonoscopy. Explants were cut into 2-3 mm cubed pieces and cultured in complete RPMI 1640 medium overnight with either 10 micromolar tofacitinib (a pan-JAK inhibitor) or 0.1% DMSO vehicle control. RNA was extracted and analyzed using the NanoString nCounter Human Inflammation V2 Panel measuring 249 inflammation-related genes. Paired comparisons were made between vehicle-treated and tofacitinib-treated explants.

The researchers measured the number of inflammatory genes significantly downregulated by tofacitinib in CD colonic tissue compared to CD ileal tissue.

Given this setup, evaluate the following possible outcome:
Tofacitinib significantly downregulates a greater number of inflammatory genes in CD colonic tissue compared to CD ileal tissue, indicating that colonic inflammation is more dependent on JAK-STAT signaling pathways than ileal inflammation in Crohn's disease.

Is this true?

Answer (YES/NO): NO